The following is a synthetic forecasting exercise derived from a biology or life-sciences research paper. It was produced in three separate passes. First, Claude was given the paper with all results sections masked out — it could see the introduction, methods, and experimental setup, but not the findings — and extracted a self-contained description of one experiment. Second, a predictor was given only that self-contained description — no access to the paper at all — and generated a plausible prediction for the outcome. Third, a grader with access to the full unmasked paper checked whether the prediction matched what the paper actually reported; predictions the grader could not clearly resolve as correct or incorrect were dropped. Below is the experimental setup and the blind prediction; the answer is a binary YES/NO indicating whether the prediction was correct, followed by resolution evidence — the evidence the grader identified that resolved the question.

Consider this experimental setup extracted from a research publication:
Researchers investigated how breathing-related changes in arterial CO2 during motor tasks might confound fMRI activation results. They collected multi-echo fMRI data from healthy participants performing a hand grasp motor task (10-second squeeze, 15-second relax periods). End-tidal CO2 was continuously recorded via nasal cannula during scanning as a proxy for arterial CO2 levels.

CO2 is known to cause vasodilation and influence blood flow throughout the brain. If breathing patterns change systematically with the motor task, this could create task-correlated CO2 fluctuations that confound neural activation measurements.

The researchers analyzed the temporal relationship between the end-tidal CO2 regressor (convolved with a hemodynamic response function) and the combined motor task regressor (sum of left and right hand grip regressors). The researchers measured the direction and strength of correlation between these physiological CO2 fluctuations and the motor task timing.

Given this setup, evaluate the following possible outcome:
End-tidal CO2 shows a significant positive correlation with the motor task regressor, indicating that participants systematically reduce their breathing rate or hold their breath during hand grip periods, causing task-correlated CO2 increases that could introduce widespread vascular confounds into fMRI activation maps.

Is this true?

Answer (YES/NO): NO